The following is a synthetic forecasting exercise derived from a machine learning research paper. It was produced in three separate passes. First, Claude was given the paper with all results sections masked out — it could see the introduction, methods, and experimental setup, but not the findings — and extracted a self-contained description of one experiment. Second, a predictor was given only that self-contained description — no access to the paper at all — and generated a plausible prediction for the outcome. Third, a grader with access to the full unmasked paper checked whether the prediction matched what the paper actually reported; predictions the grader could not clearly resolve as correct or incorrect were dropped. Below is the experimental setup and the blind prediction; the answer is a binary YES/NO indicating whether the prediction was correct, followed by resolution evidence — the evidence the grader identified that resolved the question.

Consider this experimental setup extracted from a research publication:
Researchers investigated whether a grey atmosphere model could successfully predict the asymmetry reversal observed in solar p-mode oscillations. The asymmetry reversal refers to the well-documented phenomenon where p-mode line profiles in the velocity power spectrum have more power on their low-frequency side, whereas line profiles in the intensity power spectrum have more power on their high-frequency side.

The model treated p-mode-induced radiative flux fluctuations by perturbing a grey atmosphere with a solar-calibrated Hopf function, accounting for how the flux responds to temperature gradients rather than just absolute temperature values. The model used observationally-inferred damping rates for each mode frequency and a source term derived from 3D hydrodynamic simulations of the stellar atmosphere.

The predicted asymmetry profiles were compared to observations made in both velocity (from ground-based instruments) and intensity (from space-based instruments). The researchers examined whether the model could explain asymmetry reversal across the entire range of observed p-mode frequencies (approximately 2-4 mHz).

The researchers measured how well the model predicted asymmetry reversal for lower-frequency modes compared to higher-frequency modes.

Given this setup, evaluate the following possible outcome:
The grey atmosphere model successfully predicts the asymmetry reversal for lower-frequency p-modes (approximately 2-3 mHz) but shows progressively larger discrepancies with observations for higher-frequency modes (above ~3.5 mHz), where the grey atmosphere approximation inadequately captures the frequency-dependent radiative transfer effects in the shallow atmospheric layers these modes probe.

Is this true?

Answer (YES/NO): NO